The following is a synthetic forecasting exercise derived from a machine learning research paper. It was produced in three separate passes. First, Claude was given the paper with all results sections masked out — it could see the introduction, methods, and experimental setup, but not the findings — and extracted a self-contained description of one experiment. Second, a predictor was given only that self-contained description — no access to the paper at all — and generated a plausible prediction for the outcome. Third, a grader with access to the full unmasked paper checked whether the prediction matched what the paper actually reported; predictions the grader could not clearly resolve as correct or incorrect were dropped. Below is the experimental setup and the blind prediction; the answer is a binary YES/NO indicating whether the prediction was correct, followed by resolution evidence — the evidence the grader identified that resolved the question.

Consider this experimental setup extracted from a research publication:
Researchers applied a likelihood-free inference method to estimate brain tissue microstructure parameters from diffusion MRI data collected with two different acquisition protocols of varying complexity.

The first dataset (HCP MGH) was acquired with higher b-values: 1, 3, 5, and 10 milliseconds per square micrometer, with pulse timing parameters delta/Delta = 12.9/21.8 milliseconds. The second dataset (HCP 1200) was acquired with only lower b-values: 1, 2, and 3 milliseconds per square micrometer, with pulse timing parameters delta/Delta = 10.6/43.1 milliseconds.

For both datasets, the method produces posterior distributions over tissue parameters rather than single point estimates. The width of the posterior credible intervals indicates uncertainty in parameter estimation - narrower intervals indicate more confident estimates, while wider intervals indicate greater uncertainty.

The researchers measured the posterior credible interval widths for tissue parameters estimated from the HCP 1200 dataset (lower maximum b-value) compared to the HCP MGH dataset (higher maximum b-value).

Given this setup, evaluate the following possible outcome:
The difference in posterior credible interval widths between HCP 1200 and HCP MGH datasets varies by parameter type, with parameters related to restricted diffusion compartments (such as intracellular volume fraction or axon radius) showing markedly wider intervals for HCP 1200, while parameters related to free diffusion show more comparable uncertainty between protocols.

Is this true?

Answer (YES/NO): NO